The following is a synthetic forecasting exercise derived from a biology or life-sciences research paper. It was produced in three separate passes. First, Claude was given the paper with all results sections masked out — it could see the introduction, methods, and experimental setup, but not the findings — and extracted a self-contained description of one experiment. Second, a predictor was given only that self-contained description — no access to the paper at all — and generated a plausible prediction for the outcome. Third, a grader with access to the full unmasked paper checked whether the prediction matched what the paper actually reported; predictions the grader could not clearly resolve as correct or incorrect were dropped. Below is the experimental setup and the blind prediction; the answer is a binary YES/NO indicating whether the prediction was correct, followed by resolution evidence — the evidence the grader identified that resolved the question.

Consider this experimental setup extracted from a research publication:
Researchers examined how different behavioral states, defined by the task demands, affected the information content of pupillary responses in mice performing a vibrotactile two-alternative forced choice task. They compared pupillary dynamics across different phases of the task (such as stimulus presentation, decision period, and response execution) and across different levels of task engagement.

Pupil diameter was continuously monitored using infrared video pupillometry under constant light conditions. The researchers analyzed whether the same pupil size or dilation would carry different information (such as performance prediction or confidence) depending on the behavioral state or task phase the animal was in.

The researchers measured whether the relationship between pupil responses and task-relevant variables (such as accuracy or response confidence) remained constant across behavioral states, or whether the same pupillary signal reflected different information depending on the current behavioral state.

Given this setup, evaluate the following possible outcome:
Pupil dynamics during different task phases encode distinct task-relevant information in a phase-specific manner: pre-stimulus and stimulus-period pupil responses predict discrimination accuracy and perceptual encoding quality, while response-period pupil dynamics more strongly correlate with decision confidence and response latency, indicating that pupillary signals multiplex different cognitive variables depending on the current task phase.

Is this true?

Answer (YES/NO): NO